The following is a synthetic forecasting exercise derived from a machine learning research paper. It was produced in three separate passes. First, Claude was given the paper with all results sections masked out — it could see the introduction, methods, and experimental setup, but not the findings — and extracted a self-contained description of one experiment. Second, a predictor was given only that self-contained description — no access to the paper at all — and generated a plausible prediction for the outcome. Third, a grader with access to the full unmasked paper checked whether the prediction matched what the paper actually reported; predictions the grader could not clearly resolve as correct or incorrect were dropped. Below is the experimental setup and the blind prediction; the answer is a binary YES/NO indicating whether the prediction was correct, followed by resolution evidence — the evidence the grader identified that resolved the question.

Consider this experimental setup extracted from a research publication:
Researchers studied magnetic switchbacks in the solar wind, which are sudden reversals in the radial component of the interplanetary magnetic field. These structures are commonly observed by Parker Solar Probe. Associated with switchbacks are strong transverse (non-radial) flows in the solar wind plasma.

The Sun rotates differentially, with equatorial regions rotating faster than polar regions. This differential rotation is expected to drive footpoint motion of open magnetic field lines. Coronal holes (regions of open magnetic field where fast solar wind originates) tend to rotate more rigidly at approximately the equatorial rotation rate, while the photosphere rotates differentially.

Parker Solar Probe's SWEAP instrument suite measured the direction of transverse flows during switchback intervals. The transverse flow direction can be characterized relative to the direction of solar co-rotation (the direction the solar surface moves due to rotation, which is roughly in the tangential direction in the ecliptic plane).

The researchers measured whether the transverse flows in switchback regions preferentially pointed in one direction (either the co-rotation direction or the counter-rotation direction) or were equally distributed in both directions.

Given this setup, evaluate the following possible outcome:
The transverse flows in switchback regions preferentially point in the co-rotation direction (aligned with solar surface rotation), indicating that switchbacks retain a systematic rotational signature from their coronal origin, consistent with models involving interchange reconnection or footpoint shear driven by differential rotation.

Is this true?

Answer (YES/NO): YES